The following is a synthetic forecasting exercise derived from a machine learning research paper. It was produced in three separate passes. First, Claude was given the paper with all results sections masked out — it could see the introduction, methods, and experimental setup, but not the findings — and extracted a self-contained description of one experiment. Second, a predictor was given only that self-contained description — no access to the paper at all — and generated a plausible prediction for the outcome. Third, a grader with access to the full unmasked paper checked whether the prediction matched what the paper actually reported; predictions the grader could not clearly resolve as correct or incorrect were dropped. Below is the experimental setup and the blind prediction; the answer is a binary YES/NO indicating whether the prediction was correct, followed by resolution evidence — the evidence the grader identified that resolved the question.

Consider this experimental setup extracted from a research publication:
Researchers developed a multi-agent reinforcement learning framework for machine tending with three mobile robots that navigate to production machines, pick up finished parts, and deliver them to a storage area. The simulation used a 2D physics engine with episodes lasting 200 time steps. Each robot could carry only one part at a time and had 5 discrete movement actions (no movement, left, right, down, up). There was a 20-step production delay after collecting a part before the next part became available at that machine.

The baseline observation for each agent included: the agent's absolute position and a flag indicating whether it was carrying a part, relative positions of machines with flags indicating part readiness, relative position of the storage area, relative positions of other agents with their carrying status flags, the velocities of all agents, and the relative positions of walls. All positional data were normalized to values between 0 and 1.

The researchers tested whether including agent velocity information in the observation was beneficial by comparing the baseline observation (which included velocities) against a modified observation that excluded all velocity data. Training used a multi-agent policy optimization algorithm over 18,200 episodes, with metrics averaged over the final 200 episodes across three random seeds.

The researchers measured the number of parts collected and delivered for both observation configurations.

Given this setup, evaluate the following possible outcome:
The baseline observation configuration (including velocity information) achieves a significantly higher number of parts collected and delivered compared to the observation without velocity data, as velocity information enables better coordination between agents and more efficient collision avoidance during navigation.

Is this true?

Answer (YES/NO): NO